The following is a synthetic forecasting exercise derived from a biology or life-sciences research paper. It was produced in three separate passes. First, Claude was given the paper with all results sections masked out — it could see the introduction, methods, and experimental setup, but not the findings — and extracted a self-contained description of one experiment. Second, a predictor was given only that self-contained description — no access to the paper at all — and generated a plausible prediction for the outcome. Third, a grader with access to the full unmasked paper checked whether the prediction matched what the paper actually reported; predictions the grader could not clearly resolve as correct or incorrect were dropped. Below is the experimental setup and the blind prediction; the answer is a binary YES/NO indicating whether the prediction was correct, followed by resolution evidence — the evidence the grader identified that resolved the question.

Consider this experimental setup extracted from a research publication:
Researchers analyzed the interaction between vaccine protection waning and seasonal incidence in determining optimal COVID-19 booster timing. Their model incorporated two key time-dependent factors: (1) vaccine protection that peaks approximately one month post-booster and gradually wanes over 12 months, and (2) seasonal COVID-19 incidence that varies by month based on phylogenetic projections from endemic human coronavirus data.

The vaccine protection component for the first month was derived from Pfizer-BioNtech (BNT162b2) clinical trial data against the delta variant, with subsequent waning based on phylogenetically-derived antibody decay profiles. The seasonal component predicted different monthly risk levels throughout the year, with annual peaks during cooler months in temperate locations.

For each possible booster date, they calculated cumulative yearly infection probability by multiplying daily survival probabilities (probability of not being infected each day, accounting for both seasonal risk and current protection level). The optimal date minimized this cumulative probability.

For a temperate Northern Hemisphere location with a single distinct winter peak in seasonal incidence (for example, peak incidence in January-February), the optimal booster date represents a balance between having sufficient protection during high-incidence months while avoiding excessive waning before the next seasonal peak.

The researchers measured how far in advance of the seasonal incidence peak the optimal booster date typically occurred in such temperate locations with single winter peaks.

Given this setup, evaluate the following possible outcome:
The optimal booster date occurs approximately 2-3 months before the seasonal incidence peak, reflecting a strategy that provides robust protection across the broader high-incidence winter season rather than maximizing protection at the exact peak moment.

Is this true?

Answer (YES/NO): YES